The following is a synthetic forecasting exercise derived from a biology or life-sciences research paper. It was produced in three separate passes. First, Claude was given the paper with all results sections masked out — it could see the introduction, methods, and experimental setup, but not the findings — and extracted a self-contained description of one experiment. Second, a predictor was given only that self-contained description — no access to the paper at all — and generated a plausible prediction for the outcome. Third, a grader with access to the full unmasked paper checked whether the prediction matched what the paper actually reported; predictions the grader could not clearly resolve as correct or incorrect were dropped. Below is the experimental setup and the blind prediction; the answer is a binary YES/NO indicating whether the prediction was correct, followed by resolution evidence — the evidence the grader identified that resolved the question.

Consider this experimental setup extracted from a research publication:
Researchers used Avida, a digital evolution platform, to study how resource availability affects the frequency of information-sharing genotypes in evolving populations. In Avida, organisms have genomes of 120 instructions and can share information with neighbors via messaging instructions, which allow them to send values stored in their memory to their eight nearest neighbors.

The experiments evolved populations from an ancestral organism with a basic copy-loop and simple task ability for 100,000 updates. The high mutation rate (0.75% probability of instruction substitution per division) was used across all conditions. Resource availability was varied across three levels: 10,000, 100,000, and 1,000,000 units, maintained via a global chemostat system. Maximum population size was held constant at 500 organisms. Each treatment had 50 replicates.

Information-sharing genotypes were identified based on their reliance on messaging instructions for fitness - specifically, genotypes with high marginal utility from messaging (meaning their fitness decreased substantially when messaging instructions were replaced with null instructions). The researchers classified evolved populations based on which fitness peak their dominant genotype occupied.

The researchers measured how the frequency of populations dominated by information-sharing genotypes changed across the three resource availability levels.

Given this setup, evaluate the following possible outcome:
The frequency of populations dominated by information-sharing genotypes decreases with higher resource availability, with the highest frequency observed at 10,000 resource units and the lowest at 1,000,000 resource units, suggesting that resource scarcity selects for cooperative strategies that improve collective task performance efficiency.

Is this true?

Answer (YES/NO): NO